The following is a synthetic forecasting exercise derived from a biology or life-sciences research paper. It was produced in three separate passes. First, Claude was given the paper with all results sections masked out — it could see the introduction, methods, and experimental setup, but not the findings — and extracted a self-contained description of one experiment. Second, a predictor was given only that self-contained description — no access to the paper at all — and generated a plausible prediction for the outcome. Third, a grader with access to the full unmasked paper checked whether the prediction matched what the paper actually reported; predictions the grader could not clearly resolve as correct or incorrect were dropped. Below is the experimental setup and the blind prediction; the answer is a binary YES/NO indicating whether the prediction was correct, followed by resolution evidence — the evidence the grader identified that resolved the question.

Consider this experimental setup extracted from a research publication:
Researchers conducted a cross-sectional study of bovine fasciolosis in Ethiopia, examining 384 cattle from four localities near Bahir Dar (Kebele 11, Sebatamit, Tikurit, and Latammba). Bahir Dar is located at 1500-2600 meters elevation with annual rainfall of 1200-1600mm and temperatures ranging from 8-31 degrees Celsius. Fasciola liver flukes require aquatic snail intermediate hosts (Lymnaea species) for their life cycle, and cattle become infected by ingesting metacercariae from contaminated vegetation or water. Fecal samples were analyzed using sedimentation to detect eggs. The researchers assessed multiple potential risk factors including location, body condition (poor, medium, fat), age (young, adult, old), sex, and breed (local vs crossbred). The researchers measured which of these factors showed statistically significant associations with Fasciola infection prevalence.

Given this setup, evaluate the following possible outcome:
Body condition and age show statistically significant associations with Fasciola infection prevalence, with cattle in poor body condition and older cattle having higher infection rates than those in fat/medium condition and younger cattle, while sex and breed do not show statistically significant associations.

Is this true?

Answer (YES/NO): NO